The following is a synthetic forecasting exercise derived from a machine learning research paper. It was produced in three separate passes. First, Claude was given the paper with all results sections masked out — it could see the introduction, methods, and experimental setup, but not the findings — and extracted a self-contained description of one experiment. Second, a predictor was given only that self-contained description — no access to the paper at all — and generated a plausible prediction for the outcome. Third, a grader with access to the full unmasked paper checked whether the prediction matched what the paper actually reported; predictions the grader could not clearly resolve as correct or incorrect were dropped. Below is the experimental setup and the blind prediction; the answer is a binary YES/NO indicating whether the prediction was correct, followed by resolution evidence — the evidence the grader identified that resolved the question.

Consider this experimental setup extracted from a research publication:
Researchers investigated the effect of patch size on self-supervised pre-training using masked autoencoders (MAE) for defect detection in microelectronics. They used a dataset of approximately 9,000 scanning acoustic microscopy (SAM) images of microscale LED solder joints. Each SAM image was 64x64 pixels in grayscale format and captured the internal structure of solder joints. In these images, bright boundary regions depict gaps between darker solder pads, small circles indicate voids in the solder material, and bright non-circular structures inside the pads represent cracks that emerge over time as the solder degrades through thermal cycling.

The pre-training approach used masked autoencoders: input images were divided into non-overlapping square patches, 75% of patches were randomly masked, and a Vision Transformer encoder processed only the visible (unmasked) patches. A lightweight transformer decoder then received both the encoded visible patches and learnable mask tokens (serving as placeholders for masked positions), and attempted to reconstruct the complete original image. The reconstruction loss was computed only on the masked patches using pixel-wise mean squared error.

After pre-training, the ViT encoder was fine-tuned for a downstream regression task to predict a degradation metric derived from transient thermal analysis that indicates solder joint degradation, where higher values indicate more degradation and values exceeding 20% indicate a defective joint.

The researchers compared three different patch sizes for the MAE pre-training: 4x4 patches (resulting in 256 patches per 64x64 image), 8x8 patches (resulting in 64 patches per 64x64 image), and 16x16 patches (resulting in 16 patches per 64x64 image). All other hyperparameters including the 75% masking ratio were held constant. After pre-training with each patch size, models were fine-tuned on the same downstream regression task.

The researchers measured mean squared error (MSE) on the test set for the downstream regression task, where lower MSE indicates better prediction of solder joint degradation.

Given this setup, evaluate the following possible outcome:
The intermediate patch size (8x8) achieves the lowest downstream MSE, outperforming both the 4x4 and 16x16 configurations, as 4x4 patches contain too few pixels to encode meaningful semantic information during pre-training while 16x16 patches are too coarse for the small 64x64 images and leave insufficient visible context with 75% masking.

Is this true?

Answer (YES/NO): YES